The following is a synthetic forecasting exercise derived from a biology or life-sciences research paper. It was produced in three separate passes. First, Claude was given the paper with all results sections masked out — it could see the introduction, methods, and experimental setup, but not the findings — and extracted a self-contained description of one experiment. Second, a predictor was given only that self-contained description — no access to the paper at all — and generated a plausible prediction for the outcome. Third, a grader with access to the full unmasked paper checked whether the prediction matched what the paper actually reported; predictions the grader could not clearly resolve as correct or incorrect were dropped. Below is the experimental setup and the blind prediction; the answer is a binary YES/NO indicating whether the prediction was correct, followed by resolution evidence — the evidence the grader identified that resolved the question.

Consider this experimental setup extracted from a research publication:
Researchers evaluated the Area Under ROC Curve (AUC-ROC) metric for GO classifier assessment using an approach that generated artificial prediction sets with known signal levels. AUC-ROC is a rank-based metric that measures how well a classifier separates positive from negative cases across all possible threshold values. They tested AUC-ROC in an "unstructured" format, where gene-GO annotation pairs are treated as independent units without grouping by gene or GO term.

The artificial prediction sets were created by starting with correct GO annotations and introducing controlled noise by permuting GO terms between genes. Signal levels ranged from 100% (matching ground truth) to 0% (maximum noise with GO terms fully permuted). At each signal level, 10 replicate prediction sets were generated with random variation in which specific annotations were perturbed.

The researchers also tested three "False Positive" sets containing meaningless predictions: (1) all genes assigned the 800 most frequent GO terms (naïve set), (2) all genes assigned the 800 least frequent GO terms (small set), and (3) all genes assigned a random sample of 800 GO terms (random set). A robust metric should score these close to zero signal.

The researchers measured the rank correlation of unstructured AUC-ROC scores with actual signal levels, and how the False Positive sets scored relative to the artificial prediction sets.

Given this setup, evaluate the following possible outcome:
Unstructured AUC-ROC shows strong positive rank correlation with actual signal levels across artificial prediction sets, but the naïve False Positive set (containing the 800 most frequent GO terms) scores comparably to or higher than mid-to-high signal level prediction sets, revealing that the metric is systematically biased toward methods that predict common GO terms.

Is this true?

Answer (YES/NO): YES